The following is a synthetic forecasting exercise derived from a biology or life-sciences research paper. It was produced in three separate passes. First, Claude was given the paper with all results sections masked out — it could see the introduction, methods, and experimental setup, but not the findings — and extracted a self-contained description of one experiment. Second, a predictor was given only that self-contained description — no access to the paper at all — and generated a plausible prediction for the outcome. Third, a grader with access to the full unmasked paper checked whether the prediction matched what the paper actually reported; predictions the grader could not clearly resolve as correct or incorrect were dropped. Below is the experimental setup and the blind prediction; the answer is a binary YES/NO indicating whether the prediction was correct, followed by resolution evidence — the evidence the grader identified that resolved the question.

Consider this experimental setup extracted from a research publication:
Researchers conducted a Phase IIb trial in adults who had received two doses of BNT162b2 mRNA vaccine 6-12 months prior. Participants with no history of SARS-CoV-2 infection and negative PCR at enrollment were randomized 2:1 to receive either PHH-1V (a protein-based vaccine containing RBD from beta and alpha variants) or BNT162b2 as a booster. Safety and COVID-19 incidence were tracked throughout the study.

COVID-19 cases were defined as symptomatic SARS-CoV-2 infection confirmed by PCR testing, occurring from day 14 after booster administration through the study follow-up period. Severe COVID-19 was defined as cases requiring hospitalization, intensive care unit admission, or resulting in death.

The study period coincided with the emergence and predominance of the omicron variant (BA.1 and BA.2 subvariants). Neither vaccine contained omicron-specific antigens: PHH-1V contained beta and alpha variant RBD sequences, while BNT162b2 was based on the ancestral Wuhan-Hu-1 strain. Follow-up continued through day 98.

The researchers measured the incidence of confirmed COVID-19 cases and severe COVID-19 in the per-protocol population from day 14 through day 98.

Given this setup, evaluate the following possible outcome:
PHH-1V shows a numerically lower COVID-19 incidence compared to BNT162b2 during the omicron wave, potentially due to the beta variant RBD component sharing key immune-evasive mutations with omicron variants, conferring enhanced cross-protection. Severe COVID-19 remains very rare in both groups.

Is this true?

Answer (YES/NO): YES